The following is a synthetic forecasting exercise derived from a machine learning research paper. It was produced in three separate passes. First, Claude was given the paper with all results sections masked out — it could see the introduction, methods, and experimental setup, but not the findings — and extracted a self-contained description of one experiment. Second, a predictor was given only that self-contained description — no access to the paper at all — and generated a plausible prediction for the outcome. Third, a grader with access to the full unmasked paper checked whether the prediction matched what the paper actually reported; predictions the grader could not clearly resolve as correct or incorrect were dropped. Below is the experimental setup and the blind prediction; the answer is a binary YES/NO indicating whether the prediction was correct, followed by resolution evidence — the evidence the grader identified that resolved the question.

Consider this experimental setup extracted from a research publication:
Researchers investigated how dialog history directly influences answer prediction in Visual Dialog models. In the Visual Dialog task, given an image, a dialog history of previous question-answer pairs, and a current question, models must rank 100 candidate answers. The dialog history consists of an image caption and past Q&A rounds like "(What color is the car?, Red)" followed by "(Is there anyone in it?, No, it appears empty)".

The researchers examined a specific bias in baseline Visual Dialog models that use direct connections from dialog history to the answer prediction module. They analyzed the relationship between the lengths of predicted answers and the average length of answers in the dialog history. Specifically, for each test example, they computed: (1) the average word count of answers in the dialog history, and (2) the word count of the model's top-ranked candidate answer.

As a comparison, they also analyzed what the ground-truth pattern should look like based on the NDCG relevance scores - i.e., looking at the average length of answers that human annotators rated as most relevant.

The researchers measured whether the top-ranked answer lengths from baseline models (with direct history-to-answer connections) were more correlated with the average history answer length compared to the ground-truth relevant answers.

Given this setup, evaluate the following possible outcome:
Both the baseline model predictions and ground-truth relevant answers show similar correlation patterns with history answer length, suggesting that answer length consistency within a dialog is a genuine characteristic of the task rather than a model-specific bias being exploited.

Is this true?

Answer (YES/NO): NO